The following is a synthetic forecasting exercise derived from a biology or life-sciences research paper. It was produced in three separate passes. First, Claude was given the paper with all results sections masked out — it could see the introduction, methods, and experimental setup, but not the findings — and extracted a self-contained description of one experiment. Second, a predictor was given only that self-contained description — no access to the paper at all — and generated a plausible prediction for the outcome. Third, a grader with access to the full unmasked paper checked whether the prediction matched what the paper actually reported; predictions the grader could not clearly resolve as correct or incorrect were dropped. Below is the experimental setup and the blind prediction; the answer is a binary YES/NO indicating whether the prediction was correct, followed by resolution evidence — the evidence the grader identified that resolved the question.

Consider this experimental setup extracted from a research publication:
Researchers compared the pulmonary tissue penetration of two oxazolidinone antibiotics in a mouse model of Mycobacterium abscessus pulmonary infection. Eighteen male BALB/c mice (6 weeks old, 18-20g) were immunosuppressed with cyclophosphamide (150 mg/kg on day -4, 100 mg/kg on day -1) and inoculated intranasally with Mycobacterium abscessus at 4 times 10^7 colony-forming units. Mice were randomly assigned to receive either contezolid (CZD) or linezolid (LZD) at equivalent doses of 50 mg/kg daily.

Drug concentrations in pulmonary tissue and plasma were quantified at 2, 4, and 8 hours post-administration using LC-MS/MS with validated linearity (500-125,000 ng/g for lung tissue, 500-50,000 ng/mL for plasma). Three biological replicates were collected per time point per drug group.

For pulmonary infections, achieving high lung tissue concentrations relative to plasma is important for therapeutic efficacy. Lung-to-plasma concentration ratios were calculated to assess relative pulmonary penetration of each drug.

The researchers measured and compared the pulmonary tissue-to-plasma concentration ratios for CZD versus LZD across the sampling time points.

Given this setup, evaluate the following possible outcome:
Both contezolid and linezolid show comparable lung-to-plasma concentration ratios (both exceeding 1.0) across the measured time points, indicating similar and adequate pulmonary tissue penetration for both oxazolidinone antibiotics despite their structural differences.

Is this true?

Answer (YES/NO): NO